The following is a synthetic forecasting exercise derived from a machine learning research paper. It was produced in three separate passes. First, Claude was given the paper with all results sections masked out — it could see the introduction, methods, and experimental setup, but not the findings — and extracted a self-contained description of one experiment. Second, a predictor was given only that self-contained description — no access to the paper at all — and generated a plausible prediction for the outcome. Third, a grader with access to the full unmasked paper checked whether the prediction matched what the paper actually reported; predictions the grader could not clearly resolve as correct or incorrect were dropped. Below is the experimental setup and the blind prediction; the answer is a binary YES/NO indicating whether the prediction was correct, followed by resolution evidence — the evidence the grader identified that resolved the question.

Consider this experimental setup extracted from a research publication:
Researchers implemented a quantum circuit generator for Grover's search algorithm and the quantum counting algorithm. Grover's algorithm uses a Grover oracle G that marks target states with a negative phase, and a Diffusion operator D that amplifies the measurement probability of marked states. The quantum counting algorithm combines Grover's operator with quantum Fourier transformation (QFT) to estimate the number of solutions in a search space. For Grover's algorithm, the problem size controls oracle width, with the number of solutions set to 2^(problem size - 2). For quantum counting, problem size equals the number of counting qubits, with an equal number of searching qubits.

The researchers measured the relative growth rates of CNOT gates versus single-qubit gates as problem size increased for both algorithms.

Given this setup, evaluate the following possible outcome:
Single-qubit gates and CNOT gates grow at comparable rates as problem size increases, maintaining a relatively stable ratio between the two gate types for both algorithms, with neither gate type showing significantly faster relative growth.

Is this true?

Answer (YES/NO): NO